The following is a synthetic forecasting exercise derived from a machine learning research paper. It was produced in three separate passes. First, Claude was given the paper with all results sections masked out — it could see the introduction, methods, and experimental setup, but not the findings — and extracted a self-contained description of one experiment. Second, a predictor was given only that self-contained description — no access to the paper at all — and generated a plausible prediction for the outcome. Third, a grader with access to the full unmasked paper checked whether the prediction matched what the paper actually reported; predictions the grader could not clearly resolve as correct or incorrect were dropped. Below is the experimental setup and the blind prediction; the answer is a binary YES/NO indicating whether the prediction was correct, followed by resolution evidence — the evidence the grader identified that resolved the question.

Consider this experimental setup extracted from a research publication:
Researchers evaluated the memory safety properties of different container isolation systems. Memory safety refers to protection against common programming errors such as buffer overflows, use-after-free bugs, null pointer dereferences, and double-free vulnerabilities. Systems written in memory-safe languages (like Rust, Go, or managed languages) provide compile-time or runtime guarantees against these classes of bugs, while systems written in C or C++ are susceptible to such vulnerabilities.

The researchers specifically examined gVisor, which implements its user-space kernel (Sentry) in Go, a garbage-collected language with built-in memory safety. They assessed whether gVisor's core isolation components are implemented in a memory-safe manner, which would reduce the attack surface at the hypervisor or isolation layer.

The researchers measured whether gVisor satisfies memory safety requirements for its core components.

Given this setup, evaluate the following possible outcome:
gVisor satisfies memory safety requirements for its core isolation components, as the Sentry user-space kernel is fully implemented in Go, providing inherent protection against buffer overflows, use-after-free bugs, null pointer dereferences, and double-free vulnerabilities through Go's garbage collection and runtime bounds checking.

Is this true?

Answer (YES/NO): YES